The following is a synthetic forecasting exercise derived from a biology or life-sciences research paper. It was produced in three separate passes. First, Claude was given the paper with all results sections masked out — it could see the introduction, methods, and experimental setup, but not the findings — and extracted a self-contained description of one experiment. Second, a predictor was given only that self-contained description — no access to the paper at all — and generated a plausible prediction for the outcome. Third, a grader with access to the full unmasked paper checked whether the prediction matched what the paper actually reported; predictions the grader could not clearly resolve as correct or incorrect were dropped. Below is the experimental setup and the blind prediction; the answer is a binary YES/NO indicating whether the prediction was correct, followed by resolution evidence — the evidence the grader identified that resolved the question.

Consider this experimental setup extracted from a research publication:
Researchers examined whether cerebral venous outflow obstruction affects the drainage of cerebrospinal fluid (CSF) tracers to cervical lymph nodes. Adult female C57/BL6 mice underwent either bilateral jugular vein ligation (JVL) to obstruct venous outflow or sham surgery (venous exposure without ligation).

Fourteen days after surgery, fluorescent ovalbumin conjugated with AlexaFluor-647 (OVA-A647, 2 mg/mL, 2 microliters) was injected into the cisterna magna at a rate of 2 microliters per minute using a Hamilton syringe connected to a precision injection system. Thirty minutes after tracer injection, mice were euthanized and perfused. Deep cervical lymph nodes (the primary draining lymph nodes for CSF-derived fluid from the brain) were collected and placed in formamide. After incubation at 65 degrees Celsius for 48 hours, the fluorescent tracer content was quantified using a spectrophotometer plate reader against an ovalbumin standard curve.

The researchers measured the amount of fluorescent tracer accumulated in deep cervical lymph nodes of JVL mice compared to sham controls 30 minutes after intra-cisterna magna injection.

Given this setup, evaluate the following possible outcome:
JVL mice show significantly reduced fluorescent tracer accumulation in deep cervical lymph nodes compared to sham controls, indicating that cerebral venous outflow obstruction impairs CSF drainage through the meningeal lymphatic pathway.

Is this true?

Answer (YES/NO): NO